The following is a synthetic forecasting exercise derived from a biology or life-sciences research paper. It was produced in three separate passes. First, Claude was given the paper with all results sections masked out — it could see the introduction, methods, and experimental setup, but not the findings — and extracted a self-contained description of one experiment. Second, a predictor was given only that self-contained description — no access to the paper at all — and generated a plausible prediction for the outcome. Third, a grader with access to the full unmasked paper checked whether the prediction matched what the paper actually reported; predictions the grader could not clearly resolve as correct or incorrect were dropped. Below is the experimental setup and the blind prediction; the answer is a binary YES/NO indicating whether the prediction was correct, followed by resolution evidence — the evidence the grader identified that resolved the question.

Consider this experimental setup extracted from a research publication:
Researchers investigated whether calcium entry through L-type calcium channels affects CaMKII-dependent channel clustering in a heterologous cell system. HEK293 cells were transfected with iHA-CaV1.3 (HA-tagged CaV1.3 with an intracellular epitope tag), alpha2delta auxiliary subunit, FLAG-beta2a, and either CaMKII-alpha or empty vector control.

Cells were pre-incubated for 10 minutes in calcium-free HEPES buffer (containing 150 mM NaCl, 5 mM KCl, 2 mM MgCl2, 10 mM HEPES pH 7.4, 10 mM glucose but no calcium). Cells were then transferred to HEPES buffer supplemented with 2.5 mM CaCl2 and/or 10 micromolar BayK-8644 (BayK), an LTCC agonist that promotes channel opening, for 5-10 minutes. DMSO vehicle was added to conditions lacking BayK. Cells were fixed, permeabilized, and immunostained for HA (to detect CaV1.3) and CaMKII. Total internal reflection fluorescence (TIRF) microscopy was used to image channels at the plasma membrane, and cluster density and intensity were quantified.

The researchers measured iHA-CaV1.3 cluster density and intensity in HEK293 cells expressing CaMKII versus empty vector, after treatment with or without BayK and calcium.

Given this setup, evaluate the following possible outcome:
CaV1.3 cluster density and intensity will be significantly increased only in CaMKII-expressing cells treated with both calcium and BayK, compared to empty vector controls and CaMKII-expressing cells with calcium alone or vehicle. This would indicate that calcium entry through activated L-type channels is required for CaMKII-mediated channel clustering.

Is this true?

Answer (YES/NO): NO